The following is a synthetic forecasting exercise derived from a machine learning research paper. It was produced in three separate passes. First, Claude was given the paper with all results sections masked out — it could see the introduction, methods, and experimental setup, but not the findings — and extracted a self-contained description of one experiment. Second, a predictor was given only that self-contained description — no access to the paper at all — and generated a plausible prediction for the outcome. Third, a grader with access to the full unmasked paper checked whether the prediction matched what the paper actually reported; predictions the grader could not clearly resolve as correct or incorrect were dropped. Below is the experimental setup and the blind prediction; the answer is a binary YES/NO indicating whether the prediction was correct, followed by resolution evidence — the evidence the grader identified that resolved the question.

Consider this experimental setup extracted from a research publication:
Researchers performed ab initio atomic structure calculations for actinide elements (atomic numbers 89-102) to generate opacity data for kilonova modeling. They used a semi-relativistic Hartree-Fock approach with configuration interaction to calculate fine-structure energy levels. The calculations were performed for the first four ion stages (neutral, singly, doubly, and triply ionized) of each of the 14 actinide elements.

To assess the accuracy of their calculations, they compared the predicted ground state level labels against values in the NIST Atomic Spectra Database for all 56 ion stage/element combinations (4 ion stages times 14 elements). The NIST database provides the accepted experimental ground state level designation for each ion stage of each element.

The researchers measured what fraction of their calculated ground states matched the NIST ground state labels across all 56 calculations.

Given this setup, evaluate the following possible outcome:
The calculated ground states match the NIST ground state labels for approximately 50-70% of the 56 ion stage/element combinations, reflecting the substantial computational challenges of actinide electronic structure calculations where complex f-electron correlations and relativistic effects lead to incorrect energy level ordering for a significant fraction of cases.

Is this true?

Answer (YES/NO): NO